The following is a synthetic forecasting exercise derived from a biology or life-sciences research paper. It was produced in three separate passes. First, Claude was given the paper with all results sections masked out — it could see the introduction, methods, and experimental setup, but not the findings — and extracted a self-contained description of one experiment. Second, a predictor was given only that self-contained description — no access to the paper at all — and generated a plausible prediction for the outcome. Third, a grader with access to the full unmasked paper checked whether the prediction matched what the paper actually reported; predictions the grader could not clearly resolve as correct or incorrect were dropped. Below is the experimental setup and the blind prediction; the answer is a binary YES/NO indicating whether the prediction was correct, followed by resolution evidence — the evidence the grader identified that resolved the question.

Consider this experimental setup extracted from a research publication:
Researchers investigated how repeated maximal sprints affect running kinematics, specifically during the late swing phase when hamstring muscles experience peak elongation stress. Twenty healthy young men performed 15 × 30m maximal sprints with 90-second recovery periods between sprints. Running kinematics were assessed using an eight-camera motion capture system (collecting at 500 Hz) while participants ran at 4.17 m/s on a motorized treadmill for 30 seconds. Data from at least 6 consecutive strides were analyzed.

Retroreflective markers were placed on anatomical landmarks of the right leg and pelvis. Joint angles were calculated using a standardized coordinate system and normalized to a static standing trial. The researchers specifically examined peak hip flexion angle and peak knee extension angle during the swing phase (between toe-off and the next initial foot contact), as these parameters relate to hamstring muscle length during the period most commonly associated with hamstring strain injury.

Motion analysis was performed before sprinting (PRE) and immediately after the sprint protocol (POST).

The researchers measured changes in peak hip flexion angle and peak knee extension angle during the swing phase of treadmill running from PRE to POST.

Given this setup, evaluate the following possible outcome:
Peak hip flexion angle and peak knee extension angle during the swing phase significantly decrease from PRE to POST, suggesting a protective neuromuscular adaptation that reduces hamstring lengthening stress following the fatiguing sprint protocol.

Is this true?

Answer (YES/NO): NO